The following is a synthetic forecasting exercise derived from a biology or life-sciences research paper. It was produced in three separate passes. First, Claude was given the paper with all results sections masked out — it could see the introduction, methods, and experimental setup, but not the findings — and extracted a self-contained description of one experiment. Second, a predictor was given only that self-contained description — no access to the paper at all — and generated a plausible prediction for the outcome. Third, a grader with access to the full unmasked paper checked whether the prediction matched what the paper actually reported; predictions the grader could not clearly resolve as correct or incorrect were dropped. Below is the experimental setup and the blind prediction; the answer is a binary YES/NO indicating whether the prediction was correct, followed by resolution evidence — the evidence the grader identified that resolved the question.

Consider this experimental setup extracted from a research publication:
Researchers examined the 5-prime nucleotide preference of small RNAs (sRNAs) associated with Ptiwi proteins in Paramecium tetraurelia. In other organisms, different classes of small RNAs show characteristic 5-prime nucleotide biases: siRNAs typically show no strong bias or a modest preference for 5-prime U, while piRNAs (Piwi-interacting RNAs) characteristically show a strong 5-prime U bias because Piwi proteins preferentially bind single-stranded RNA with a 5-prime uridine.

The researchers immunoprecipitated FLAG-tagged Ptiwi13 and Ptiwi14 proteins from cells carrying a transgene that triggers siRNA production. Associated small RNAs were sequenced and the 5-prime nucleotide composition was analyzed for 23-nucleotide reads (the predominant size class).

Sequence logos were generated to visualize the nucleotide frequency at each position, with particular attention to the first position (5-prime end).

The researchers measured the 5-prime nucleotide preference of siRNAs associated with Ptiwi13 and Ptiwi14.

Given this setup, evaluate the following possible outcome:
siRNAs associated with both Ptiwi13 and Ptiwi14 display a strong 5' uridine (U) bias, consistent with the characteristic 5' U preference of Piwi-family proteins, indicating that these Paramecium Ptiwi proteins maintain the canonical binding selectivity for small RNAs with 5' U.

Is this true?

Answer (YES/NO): NO